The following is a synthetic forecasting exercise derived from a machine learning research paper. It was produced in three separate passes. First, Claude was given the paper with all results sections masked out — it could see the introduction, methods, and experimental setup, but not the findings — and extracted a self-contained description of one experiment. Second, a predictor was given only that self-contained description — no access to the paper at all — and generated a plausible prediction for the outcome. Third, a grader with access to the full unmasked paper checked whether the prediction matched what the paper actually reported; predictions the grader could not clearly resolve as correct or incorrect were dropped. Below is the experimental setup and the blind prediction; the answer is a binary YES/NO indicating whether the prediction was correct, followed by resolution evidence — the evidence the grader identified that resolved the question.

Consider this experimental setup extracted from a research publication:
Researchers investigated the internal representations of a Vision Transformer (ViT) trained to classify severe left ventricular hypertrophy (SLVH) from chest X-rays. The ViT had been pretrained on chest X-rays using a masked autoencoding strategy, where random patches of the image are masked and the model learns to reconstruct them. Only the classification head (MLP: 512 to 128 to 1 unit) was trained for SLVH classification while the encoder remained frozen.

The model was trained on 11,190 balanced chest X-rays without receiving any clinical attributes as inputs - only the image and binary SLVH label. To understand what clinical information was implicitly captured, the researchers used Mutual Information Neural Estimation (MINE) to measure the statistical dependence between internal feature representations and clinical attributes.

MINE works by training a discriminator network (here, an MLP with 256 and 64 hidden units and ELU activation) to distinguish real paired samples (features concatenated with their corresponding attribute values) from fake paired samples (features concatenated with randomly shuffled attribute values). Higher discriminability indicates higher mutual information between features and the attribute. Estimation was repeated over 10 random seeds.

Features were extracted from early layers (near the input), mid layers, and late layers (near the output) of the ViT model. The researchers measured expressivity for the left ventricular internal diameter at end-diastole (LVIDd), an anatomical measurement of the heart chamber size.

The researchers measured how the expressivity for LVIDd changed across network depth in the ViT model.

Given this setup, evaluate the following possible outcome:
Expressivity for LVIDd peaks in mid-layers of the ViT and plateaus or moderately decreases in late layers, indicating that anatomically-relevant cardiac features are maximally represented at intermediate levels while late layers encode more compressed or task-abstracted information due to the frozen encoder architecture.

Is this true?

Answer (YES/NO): NO